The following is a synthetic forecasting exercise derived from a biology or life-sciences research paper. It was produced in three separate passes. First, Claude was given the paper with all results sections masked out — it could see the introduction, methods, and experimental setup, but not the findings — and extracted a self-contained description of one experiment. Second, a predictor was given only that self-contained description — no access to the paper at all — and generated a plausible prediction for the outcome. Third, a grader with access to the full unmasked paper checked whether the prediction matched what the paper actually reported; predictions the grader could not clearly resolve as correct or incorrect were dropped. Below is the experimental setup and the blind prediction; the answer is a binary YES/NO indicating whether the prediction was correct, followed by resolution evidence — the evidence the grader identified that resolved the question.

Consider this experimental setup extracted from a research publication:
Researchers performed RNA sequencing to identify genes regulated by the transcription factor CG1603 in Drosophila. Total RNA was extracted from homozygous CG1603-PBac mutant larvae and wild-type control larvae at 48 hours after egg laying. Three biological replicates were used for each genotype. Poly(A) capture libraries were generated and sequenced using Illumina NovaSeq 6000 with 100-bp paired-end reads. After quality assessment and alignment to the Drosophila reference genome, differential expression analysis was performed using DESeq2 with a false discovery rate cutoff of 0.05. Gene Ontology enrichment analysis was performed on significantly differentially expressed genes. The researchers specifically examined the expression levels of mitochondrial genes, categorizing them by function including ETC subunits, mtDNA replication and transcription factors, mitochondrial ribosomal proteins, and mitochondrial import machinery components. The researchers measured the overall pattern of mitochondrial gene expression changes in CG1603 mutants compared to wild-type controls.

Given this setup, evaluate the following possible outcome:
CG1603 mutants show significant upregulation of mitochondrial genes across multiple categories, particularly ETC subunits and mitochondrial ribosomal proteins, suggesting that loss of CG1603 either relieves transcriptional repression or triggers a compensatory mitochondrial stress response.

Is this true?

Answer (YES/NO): NO